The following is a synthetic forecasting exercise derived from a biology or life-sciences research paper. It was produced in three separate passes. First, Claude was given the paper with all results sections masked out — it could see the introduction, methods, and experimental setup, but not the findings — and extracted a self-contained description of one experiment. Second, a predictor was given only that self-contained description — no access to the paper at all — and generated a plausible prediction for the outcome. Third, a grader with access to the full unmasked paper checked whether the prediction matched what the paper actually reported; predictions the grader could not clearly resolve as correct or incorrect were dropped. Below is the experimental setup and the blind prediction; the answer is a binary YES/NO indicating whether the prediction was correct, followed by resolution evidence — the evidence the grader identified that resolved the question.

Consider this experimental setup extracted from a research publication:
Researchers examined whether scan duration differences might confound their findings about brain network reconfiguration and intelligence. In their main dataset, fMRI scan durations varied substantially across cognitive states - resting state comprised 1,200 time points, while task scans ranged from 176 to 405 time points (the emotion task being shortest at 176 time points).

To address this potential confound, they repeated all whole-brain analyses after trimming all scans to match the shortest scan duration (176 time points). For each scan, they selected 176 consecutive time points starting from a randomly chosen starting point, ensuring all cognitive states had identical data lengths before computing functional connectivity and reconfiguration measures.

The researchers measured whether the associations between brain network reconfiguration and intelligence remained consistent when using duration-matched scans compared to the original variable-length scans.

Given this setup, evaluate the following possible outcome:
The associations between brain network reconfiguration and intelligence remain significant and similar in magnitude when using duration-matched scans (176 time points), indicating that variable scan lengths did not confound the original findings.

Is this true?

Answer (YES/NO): YES